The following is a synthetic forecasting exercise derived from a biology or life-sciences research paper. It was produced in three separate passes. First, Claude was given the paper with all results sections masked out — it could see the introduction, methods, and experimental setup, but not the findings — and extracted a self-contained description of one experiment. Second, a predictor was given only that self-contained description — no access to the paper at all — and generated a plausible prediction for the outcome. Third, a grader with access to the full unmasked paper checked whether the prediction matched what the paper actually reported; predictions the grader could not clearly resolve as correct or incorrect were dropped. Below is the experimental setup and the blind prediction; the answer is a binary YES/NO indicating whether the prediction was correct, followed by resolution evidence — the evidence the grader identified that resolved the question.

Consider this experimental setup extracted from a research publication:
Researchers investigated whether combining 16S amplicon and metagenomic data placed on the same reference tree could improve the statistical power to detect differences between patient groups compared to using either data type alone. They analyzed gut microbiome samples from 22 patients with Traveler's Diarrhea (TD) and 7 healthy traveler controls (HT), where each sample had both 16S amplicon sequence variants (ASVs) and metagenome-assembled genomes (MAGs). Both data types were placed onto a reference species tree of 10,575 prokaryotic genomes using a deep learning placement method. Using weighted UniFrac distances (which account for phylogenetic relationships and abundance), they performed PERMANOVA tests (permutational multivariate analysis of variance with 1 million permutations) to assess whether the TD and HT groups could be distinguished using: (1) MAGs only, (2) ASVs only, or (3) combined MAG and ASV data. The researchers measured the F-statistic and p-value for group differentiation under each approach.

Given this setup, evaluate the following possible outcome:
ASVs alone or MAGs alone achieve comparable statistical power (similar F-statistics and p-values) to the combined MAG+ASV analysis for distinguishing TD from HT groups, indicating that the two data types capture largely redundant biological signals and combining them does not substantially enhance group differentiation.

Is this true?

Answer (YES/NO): NO